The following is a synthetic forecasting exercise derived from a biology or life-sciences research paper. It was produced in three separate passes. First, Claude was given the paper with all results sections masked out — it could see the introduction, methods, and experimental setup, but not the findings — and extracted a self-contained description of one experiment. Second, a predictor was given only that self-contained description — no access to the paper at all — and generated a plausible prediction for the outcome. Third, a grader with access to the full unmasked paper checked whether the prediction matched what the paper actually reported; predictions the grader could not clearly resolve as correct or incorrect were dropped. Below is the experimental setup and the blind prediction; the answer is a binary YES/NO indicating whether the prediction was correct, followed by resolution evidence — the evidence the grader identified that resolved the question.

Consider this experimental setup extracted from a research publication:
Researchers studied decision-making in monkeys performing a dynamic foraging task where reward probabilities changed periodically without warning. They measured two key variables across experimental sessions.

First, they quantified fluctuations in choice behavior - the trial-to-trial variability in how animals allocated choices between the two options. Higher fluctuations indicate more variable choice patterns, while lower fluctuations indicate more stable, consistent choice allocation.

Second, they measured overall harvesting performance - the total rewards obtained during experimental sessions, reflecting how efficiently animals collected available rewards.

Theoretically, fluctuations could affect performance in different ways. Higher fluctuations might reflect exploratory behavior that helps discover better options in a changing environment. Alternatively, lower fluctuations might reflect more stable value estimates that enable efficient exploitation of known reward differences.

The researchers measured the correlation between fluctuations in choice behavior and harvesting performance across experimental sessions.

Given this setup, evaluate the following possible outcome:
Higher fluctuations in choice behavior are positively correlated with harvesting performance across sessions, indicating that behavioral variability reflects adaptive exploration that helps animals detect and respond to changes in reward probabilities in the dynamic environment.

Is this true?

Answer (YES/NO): NO